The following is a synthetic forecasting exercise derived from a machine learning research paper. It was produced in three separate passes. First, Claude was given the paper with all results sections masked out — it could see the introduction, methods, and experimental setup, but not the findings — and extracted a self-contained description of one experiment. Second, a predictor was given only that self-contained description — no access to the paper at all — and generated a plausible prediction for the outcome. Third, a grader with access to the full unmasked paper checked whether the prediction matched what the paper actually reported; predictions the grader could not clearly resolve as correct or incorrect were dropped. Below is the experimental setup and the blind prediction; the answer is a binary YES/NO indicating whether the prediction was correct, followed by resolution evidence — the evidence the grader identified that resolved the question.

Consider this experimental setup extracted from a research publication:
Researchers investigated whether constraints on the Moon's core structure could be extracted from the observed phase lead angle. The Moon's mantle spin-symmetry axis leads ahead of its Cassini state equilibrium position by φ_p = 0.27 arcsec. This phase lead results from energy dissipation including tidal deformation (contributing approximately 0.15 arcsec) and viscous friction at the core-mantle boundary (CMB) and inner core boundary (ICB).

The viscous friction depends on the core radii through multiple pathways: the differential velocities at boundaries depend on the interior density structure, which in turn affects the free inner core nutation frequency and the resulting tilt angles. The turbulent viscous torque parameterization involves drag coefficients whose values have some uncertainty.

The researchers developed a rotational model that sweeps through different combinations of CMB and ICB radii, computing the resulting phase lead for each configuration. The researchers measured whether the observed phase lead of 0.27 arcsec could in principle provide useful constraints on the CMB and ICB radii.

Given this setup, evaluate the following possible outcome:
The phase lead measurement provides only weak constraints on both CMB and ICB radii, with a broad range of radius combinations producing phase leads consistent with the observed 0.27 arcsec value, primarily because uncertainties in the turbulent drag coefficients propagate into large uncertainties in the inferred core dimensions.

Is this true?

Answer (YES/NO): NO